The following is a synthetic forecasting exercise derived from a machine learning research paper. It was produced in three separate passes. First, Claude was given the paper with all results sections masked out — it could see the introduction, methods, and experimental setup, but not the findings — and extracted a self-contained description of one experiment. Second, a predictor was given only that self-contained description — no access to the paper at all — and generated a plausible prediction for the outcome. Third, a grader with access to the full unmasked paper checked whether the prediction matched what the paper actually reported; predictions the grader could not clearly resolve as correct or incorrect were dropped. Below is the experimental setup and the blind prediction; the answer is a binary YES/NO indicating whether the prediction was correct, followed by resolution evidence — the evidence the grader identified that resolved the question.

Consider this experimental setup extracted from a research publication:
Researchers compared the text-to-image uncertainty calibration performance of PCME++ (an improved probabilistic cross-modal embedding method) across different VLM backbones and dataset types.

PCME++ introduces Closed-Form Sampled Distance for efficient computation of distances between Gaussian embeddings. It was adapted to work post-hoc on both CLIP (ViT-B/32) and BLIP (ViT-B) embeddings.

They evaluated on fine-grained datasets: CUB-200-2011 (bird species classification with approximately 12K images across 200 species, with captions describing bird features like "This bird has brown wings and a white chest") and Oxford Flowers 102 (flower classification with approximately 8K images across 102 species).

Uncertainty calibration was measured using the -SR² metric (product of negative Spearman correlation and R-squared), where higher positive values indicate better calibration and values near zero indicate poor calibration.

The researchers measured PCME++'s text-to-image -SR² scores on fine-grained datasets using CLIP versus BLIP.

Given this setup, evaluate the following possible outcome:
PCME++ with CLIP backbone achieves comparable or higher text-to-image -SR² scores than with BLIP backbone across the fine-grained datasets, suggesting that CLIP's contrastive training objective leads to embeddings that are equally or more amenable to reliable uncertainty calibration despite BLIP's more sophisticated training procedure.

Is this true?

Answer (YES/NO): NO